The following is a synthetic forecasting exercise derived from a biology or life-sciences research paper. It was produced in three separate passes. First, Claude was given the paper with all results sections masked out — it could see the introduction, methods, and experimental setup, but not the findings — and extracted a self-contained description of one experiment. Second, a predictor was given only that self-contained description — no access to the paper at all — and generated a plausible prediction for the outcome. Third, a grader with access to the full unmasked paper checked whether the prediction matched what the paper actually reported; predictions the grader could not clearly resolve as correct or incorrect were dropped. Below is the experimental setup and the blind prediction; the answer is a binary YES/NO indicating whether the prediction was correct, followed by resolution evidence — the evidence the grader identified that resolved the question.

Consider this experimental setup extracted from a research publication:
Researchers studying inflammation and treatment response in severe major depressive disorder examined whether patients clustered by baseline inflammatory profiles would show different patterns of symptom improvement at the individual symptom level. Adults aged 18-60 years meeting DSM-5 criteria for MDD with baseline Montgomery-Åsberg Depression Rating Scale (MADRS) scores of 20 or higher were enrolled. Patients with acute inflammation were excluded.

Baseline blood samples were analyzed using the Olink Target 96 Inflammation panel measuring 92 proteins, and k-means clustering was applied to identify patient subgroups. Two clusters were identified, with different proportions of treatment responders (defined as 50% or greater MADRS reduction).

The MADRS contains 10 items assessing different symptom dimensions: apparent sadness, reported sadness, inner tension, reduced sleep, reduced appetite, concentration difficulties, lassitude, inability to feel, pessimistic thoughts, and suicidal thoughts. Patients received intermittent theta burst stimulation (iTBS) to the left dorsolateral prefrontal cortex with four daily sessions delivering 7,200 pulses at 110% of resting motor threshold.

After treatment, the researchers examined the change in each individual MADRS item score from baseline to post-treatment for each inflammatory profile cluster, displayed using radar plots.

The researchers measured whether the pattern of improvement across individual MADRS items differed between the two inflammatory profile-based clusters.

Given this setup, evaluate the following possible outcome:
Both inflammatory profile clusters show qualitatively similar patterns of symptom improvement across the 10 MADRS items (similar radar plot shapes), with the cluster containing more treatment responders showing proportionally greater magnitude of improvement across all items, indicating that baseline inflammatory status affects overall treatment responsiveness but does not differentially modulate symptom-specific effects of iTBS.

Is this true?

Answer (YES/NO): NO